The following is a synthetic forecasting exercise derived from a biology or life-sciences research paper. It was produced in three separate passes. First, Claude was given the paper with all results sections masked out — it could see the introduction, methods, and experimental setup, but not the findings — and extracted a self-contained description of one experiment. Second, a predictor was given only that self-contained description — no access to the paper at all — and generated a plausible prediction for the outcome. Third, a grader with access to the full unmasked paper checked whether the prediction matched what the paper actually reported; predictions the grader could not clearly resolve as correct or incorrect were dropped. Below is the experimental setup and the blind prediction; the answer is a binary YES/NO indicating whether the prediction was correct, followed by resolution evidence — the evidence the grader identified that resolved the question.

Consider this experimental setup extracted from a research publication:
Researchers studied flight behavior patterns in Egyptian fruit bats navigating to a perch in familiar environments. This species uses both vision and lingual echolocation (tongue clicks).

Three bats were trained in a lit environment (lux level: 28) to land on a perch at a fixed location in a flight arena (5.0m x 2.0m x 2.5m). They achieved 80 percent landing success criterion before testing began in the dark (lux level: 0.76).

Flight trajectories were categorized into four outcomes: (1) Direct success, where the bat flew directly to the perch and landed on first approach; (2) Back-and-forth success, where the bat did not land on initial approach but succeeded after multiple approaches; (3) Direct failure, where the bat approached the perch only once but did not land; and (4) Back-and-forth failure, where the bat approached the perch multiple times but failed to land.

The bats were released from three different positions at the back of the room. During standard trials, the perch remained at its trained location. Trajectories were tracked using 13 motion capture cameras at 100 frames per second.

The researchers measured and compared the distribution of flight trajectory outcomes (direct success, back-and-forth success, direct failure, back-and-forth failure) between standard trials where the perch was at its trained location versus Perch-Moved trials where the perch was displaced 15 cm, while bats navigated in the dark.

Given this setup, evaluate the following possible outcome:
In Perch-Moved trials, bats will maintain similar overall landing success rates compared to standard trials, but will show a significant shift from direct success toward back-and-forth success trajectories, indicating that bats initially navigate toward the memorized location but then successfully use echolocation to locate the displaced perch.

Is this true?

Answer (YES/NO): NO